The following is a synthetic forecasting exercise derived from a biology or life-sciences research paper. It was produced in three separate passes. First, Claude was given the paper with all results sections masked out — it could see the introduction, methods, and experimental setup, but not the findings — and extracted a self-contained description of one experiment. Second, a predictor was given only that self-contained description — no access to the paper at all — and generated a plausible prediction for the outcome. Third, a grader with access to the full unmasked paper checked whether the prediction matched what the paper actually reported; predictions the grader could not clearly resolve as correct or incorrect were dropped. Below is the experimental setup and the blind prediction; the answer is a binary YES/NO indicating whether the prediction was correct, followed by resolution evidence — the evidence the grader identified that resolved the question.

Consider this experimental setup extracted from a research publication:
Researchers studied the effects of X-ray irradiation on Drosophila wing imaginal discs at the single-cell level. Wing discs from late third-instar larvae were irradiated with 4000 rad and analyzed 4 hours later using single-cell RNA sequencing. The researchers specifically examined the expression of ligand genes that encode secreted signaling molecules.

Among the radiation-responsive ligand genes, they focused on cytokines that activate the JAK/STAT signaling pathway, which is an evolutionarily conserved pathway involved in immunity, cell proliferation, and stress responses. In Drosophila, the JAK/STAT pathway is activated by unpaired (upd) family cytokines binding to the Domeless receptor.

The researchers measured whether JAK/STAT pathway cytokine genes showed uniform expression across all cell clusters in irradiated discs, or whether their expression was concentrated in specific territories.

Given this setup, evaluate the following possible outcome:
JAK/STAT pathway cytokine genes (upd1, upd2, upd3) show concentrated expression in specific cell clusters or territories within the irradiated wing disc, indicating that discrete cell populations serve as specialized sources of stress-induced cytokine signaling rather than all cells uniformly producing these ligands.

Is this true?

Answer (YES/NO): NO